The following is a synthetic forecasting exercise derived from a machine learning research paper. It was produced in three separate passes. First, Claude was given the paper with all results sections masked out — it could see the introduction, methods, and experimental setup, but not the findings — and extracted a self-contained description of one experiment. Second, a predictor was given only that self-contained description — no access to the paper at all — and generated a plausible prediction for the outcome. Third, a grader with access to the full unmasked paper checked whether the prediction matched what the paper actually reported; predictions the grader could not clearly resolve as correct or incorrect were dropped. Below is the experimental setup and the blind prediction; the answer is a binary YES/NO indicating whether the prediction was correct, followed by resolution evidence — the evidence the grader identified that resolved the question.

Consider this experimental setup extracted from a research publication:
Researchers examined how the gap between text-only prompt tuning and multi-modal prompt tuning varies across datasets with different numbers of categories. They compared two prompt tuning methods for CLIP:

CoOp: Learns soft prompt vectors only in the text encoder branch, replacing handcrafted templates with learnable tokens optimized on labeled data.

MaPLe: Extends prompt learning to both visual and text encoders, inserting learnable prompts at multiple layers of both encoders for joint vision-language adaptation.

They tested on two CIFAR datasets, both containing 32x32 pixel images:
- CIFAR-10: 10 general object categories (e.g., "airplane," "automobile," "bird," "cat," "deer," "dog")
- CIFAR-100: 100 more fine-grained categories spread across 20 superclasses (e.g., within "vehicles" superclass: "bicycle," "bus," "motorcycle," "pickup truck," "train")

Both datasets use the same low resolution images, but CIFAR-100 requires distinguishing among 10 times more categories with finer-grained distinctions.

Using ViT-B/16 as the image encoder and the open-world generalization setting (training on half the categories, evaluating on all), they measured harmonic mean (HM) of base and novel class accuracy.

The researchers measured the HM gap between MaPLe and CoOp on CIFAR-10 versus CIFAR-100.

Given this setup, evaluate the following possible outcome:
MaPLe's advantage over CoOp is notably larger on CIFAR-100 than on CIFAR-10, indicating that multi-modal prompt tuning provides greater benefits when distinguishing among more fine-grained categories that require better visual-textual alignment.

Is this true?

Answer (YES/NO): YES